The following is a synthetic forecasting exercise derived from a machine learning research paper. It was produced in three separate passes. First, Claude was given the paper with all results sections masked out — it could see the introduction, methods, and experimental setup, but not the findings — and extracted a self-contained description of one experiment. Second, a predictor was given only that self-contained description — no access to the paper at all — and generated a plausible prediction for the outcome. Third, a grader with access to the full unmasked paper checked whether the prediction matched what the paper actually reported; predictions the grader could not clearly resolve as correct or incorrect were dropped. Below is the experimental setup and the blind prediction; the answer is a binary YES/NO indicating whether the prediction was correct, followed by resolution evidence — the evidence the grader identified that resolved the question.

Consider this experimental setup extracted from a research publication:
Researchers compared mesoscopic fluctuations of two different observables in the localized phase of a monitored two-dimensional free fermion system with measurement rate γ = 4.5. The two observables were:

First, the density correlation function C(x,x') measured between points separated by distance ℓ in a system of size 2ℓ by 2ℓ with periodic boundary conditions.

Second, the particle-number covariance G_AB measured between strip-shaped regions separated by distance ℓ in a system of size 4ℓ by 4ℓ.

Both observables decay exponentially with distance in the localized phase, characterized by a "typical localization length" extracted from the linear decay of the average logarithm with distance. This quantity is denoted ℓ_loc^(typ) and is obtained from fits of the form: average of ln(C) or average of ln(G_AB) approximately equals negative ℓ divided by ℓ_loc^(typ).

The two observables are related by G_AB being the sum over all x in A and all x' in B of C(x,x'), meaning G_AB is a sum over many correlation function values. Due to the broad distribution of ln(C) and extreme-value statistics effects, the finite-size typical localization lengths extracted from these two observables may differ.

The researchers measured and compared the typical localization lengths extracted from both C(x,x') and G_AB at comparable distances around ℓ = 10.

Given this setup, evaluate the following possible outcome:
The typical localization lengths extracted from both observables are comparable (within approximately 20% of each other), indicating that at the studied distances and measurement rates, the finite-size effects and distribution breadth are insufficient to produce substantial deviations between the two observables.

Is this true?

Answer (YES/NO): NO